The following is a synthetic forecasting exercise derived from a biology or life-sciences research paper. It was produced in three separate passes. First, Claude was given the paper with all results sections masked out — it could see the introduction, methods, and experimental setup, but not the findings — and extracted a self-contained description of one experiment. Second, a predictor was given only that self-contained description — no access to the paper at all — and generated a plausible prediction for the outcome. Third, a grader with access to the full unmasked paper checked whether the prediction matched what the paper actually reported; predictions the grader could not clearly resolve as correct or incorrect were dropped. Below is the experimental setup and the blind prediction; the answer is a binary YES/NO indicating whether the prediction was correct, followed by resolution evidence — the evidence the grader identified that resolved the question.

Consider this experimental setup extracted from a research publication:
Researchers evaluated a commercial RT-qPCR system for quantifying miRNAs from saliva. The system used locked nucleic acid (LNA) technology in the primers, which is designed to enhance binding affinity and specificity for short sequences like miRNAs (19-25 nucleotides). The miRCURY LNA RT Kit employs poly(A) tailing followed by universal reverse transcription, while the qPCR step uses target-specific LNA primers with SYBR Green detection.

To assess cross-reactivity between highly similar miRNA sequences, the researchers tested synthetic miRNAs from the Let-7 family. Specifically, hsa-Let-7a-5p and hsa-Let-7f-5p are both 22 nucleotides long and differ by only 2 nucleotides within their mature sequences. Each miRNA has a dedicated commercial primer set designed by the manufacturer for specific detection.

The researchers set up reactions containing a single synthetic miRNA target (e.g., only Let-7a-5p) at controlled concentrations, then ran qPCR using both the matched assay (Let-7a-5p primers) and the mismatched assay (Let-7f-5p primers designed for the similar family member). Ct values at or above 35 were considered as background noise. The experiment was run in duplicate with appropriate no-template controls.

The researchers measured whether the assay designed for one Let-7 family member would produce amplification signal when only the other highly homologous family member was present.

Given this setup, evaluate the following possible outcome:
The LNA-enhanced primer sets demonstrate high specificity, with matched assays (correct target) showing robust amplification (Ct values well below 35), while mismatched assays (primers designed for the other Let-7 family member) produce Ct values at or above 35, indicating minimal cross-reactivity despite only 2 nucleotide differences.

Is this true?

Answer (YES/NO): NO